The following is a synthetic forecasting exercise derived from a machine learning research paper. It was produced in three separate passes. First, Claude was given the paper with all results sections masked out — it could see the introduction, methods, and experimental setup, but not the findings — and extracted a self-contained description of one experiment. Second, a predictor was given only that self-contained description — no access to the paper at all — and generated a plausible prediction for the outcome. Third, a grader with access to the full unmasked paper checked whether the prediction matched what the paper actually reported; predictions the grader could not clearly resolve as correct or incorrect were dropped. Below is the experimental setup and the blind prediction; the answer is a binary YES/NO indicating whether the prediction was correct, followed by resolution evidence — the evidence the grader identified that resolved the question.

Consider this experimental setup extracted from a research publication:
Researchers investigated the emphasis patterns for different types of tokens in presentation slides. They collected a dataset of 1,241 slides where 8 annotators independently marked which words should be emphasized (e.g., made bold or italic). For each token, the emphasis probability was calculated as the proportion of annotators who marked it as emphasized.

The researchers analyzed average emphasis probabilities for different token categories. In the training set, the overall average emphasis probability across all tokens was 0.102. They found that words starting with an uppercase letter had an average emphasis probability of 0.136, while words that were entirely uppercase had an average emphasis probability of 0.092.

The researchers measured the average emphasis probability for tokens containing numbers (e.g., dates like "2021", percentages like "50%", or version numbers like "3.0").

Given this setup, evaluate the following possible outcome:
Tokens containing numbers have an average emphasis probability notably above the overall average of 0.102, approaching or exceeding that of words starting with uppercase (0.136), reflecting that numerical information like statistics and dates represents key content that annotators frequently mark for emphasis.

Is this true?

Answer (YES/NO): NO